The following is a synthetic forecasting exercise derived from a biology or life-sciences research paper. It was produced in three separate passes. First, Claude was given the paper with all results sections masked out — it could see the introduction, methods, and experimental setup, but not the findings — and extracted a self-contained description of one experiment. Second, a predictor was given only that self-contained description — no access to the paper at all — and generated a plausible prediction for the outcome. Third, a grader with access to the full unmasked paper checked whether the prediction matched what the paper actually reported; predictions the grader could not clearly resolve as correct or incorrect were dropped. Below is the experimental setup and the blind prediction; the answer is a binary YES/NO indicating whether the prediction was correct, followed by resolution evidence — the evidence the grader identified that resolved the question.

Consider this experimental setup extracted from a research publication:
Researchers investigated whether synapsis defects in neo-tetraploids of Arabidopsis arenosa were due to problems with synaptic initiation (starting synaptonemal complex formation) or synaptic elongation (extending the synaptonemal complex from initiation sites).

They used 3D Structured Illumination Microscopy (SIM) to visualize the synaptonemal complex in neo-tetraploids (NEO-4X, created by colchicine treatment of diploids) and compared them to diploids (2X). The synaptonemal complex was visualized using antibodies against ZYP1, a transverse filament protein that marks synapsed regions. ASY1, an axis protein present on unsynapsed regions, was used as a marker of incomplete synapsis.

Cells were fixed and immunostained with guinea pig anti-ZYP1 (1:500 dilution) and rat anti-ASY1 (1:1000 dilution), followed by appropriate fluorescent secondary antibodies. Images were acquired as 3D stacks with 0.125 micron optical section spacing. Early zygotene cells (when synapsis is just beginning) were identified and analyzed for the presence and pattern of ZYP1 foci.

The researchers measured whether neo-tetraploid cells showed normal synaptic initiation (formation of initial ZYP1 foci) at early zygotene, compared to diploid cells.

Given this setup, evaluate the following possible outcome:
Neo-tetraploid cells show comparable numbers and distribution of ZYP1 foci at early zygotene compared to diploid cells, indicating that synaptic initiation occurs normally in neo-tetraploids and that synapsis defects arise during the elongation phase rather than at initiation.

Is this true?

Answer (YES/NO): NO